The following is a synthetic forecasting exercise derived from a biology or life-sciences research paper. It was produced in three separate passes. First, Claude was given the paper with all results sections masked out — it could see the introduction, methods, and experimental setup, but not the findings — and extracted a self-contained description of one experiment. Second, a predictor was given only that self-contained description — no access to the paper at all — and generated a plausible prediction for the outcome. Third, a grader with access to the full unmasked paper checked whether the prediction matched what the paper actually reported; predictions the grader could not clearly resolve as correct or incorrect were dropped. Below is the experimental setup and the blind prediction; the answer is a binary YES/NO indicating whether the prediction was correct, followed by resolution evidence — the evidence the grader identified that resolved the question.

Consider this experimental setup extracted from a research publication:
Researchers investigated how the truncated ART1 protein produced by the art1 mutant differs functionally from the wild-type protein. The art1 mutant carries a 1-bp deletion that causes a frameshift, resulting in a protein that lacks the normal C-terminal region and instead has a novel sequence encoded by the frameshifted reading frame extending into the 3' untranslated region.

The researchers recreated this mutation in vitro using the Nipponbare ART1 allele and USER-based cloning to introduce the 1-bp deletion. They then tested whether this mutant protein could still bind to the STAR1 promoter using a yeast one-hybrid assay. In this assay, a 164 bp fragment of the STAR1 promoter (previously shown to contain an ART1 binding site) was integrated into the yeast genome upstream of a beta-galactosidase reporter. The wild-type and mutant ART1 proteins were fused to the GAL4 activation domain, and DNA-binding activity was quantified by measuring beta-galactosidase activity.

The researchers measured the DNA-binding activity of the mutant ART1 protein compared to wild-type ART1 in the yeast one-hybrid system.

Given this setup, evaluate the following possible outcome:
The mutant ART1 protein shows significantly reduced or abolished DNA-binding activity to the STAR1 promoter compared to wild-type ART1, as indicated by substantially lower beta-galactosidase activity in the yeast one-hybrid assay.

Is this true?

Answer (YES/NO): YES